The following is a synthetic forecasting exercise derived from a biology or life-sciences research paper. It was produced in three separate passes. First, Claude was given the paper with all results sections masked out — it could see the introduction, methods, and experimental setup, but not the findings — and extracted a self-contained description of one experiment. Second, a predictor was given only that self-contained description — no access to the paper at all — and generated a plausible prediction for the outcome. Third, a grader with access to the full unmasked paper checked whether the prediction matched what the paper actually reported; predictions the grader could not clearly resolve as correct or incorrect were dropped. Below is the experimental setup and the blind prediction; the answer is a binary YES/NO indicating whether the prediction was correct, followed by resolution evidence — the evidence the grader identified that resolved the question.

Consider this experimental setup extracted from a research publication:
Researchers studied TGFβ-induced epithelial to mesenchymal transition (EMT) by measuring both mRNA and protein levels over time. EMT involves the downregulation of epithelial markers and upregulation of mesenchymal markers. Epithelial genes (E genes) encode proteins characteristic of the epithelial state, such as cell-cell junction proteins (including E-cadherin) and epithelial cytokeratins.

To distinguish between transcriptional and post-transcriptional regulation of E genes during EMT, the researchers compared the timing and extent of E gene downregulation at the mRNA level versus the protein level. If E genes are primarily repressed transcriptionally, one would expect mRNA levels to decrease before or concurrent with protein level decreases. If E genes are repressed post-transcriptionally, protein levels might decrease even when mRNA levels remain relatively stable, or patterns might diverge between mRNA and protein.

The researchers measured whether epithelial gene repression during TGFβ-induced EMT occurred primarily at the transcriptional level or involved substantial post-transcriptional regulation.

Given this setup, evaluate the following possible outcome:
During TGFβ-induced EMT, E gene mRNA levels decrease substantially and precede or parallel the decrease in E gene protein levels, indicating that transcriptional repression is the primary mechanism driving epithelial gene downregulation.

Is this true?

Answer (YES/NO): NO